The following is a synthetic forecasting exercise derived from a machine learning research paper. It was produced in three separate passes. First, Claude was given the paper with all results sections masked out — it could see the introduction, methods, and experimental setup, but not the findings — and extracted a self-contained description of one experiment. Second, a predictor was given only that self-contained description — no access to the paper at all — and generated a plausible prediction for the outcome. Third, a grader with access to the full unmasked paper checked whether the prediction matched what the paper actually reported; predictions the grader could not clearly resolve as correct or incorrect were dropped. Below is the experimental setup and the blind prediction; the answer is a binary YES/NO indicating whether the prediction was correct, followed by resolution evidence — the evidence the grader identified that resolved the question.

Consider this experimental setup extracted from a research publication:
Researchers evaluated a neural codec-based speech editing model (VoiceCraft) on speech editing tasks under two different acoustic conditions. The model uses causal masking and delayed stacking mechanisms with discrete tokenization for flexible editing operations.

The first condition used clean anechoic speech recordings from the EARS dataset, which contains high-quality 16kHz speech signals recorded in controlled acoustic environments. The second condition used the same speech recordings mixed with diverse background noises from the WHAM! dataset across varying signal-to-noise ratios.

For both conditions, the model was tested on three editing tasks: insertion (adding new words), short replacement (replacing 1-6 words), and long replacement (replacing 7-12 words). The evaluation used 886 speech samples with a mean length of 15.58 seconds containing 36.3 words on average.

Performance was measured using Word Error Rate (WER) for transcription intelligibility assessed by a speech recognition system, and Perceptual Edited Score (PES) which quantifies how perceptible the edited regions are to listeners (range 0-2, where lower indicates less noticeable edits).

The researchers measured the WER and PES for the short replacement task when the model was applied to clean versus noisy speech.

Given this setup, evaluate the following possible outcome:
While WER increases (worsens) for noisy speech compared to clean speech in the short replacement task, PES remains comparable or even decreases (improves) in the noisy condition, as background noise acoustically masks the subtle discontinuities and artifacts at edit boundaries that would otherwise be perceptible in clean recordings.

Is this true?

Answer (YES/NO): NO